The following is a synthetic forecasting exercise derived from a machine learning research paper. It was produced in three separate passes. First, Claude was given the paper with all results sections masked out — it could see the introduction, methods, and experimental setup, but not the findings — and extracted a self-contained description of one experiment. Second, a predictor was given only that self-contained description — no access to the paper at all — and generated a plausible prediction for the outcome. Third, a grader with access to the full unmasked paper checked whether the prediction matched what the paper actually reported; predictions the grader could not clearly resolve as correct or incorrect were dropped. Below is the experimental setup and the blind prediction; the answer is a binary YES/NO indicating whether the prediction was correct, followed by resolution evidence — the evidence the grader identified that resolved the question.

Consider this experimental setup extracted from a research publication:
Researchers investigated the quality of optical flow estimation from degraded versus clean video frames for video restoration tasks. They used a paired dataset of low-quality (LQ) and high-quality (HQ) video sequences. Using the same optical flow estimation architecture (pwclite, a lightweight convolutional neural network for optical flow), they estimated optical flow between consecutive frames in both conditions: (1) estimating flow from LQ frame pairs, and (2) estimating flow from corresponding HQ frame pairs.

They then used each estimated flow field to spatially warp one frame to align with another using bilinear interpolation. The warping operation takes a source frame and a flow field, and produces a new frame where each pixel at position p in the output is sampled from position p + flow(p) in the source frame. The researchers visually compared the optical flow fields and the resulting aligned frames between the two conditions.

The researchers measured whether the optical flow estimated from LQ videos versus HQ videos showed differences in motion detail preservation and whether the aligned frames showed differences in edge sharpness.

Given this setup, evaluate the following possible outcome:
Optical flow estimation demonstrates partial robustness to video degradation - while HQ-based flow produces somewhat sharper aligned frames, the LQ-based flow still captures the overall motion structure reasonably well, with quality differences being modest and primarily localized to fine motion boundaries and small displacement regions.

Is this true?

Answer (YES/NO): NO